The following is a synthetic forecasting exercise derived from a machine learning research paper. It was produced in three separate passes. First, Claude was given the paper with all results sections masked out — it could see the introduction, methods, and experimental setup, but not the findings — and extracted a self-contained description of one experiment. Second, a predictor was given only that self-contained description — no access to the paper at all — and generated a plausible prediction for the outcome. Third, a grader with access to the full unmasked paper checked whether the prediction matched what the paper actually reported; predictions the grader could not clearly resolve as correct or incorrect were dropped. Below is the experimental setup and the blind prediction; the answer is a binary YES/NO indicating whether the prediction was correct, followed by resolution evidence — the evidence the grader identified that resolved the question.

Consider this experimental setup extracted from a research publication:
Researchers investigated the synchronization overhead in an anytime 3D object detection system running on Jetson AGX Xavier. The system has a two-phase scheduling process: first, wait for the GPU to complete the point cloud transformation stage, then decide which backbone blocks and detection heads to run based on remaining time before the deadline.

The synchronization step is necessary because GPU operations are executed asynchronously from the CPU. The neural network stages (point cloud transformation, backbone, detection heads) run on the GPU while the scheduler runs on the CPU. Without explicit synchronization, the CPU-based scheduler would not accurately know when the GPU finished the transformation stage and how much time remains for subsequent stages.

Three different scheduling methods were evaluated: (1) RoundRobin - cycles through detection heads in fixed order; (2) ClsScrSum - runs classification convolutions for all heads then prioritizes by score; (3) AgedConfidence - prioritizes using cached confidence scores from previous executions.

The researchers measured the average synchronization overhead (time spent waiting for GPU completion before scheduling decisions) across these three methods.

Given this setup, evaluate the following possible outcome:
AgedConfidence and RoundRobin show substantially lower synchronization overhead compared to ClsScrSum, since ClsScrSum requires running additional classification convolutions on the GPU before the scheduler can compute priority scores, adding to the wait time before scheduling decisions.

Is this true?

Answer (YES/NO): NO